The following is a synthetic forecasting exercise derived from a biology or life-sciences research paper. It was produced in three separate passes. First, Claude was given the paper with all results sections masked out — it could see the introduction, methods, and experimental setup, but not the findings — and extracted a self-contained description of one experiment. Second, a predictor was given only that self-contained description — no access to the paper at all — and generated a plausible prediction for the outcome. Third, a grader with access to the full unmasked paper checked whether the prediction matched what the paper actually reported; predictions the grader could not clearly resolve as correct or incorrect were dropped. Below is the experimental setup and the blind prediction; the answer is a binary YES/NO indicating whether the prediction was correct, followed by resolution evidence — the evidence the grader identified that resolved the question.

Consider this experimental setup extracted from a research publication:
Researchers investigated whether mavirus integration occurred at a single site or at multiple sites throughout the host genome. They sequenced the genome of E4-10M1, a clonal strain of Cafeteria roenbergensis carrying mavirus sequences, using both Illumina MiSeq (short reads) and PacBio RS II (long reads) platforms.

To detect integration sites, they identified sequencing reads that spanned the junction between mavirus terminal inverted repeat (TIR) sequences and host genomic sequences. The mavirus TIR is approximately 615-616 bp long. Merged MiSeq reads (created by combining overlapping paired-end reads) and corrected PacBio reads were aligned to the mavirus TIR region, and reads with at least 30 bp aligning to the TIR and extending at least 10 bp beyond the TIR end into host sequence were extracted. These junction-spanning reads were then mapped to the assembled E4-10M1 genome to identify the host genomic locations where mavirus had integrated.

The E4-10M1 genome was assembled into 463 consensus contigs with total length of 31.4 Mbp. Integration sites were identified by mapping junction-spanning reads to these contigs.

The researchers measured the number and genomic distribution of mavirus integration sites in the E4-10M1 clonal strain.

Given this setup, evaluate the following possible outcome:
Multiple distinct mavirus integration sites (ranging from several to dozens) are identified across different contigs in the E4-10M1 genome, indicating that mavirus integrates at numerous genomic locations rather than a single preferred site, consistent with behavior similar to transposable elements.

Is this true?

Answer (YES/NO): YES